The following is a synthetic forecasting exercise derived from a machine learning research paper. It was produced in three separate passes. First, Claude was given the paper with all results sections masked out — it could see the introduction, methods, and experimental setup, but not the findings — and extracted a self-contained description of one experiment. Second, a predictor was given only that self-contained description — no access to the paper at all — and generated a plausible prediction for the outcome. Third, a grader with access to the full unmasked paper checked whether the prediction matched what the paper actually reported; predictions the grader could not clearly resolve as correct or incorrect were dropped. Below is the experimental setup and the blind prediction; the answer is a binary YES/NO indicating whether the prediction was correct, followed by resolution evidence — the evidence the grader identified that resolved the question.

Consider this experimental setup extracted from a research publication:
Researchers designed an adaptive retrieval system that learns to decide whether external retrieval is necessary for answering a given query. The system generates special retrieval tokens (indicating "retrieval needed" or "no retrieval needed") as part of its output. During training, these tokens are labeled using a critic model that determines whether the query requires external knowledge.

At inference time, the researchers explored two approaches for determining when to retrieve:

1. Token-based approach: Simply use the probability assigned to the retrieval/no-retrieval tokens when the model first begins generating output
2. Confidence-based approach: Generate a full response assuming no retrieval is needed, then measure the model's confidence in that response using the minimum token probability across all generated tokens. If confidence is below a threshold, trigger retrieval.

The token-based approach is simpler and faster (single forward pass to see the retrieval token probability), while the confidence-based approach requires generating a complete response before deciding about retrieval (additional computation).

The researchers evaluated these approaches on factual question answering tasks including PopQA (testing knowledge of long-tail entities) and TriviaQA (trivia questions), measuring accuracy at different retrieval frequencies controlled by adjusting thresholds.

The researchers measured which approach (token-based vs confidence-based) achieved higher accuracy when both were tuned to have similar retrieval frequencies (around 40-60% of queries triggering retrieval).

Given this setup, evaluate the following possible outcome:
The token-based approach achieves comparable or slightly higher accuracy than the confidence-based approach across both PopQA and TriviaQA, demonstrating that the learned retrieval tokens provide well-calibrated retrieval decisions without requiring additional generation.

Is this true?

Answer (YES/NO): NO